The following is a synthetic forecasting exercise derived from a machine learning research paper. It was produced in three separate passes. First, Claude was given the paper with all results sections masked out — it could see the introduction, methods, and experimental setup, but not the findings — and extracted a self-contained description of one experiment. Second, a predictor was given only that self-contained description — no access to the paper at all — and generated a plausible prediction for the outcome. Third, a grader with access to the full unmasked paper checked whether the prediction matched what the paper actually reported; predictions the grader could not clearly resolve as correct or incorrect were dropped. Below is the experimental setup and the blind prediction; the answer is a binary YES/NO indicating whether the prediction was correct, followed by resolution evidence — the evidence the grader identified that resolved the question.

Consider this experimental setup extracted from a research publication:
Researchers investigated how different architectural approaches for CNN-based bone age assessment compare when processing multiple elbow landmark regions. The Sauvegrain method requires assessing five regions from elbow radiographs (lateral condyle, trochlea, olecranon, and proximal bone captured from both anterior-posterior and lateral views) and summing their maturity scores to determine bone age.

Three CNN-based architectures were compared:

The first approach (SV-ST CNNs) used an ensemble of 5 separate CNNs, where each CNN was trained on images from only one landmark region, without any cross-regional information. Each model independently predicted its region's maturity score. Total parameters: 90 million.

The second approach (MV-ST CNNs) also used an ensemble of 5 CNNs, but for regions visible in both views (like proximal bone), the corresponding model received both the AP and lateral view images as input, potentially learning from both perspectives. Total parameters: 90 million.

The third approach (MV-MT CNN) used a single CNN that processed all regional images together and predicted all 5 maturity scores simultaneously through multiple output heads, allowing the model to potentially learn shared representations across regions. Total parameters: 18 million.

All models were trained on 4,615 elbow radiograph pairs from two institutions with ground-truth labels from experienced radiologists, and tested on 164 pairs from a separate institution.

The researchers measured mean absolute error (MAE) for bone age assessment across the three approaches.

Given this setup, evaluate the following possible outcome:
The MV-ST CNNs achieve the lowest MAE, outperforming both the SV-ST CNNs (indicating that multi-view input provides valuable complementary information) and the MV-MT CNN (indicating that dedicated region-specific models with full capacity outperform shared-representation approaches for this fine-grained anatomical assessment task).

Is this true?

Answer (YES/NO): YES